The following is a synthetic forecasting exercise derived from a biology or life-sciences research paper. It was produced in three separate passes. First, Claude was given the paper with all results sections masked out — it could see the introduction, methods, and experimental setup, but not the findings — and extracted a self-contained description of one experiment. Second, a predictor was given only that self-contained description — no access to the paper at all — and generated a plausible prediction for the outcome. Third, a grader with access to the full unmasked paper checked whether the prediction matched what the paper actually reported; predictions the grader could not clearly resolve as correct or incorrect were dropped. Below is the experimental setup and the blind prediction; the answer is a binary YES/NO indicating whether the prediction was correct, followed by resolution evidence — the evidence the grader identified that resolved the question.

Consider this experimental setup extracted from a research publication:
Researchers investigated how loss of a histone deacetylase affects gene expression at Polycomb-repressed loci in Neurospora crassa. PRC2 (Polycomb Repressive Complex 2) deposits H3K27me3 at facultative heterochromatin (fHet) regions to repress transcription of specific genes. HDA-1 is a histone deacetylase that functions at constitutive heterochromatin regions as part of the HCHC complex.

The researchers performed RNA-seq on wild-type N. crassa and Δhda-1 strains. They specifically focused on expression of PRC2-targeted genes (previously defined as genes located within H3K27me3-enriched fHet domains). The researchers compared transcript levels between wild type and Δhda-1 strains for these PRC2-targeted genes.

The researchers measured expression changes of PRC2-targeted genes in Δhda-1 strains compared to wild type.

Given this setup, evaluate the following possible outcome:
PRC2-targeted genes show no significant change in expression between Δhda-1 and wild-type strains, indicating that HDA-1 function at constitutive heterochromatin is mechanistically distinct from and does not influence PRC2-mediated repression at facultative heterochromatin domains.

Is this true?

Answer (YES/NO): NO